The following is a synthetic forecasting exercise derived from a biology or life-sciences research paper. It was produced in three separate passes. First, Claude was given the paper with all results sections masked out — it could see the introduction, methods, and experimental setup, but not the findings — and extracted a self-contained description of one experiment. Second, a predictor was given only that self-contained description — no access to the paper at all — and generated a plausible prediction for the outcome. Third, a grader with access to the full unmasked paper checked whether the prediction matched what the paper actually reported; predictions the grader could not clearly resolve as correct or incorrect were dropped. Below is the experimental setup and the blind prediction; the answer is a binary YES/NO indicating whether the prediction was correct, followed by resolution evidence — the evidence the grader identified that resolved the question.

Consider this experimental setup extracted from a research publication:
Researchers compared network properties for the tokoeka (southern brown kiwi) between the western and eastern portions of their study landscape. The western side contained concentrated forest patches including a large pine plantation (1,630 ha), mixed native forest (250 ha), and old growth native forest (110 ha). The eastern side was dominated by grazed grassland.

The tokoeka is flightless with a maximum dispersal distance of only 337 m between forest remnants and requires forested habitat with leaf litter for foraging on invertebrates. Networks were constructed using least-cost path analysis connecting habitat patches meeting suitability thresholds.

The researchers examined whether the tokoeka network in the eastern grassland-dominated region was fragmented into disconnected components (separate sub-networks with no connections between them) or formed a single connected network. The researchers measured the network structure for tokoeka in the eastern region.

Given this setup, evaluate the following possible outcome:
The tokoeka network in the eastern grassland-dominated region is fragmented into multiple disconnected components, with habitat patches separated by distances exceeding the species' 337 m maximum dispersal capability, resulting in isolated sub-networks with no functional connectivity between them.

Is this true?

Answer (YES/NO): NO